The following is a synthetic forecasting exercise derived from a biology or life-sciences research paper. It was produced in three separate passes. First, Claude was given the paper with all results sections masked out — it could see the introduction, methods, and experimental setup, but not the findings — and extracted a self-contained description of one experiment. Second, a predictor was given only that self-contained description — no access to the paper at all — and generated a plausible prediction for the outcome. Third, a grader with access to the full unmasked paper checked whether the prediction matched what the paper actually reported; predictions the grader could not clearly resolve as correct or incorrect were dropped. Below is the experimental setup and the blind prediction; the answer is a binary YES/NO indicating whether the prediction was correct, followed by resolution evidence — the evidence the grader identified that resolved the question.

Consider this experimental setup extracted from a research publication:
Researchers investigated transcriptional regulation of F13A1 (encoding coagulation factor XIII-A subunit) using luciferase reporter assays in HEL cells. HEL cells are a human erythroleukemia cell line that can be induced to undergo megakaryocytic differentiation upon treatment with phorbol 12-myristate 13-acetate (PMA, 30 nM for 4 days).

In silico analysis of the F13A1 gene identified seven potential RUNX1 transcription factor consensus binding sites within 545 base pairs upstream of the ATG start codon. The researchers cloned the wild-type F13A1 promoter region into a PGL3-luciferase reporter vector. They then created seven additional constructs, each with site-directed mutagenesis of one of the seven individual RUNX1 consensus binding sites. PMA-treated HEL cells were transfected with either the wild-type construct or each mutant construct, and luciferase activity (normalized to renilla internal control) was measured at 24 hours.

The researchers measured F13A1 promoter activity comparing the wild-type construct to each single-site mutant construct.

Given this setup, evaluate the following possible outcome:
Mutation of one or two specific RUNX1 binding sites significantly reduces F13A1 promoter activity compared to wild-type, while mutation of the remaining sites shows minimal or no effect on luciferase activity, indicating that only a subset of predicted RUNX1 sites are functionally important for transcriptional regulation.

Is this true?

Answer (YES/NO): NO